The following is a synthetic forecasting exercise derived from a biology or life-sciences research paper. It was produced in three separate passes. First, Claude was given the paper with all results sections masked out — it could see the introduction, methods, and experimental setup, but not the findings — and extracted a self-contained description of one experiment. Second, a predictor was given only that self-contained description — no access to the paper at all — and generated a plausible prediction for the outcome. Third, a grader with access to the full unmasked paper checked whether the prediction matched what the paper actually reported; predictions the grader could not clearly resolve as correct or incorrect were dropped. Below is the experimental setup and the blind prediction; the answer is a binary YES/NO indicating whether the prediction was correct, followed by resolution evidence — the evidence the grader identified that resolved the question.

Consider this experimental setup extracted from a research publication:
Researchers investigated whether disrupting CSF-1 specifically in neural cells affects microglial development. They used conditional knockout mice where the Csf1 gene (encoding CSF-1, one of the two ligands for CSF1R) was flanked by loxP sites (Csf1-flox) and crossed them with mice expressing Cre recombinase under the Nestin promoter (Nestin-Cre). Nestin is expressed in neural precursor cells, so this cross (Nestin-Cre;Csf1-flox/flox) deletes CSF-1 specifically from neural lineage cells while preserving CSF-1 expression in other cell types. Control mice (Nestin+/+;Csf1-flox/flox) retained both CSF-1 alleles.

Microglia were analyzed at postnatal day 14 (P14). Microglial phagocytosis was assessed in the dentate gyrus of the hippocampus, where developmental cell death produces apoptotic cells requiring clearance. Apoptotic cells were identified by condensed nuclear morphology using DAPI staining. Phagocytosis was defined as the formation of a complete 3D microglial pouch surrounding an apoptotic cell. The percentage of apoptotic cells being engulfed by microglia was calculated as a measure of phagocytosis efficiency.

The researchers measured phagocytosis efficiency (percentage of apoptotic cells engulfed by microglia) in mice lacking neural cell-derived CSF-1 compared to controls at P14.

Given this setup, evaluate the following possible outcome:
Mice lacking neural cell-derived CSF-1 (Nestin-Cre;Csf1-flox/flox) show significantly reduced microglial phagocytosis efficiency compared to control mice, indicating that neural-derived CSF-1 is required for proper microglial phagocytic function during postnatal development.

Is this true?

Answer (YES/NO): NO